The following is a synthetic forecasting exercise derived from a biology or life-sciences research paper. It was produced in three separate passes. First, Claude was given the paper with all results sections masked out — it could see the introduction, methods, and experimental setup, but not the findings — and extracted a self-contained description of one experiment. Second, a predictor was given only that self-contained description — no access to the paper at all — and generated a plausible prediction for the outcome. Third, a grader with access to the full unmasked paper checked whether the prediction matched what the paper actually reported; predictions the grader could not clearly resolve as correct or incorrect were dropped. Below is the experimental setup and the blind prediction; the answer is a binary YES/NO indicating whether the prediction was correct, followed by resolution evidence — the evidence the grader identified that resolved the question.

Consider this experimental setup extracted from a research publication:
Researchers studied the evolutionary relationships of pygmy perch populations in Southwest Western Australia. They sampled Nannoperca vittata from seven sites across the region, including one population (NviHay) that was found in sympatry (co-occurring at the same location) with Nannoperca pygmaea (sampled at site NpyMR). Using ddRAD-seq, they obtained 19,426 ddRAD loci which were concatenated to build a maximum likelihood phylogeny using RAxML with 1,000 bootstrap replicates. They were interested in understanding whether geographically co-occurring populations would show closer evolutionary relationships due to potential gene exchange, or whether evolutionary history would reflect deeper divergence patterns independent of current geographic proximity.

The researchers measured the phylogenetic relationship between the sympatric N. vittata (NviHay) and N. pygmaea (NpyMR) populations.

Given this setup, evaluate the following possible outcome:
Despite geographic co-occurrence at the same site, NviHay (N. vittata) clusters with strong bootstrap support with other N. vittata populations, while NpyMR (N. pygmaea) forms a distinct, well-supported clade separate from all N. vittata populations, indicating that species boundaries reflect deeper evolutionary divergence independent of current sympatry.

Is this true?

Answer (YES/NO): YES